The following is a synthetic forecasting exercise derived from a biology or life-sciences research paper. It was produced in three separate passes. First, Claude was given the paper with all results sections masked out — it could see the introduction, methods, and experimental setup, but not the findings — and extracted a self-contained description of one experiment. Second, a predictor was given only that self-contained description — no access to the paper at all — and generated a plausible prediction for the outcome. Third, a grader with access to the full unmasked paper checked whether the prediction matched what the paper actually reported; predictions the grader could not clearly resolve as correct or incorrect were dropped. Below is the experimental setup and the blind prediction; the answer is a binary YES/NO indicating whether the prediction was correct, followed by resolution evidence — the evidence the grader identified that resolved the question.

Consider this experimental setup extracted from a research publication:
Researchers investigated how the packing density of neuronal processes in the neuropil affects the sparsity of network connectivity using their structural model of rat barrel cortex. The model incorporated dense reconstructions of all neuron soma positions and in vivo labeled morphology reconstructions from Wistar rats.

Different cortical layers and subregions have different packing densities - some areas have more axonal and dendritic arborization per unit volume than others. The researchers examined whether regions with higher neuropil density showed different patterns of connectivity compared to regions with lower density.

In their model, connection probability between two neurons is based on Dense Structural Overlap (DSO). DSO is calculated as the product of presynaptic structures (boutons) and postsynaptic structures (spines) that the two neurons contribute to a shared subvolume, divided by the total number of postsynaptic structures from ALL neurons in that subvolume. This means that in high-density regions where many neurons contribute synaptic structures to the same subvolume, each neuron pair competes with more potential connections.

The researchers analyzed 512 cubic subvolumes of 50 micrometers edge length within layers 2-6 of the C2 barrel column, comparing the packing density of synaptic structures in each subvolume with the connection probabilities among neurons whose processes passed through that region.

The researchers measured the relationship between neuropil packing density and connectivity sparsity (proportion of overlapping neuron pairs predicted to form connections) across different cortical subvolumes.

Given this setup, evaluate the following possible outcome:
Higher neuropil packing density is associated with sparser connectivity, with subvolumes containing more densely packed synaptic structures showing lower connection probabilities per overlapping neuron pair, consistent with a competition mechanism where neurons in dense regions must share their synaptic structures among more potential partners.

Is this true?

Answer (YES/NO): YES